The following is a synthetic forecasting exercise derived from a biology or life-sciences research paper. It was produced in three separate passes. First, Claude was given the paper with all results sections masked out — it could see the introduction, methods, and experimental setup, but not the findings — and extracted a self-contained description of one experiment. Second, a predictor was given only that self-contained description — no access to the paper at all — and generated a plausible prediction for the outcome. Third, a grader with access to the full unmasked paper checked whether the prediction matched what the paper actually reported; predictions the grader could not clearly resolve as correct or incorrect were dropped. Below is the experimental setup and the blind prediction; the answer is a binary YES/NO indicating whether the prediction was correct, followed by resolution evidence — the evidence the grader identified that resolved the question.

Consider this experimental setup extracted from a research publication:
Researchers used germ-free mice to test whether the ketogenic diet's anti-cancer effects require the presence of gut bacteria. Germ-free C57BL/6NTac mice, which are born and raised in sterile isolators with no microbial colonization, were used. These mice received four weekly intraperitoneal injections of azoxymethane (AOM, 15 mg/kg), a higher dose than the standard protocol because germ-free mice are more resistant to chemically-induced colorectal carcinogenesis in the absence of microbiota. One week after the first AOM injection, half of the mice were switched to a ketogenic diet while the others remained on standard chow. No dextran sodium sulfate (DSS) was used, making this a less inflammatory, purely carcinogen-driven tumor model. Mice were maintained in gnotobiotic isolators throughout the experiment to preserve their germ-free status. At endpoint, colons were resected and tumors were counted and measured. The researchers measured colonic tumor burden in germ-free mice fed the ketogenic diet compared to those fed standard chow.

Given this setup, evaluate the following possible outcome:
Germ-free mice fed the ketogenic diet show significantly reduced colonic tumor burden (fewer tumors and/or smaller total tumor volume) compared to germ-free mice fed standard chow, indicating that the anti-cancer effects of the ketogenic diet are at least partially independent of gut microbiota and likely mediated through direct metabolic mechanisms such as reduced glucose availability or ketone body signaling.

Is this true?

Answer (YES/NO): NO